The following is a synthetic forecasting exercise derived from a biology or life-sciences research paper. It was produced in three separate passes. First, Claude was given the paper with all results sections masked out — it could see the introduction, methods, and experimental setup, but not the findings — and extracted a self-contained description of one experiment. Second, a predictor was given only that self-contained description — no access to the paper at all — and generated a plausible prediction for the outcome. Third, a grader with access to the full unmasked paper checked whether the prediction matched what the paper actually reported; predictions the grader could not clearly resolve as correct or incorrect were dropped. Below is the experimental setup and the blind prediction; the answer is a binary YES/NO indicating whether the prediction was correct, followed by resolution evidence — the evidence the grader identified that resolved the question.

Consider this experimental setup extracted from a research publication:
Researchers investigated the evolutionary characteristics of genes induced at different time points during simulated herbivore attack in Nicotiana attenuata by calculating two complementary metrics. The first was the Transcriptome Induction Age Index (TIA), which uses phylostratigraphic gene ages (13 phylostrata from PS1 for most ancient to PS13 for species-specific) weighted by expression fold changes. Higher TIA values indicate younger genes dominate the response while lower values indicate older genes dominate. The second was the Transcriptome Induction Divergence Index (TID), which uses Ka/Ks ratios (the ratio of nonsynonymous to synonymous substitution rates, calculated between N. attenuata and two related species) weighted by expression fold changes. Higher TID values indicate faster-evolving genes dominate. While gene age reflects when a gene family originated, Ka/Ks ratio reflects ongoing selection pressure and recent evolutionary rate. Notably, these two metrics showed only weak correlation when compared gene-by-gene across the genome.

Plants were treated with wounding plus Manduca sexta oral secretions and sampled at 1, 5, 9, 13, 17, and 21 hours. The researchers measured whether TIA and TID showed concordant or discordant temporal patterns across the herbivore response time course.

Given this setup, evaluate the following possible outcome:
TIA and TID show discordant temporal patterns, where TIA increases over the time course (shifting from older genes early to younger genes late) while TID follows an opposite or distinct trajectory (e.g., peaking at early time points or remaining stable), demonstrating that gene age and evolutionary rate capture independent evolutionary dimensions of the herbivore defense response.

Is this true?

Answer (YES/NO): NO